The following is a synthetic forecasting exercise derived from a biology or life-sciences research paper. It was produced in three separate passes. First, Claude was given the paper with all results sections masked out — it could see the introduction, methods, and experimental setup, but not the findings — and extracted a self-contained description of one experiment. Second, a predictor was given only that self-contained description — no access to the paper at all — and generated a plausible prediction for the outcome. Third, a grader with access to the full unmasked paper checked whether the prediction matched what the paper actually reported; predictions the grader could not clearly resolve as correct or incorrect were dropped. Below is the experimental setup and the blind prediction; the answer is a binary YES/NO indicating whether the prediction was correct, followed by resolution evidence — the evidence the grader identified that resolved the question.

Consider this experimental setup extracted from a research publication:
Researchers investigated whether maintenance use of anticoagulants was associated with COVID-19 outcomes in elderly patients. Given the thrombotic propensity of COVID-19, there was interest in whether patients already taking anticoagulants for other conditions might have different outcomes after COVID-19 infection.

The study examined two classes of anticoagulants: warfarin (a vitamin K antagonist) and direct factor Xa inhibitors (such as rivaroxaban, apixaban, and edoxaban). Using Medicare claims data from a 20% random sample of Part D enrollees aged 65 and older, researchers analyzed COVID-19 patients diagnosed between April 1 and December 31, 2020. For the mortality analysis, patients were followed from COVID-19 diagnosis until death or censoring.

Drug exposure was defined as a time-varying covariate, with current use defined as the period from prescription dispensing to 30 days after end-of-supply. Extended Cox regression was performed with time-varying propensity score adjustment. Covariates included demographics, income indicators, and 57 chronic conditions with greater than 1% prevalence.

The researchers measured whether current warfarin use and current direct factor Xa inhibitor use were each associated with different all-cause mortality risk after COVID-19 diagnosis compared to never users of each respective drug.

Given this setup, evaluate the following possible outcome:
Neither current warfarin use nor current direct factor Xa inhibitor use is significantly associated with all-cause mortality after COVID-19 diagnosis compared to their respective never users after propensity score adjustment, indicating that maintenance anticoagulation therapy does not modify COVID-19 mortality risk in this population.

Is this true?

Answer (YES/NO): NO